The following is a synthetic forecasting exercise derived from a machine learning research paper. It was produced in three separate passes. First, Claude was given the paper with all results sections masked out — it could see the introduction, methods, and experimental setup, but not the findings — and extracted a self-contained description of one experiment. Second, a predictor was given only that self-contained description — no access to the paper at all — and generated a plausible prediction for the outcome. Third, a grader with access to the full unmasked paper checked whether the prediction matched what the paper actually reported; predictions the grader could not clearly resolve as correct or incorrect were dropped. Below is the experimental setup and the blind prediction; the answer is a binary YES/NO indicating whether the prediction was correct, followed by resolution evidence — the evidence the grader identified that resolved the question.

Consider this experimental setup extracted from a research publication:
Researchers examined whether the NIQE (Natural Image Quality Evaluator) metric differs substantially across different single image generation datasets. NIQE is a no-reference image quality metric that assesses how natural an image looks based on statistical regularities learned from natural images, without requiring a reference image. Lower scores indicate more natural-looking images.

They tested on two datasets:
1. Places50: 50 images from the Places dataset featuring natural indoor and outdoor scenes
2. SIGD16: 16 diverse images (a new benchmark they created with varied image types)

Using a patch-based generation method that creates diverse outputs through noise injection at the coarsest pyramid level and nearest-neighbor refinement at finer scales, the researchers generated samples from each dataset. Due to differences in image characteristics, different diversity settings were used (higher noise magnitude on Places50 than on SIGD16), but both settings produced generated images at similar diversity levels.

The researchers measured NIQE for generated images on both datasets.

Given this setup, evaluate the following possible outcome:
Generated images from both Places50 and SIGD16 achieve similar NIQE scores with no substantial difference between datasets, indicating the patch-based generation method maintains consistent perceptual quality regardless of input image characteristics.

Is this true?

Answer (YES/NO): NO